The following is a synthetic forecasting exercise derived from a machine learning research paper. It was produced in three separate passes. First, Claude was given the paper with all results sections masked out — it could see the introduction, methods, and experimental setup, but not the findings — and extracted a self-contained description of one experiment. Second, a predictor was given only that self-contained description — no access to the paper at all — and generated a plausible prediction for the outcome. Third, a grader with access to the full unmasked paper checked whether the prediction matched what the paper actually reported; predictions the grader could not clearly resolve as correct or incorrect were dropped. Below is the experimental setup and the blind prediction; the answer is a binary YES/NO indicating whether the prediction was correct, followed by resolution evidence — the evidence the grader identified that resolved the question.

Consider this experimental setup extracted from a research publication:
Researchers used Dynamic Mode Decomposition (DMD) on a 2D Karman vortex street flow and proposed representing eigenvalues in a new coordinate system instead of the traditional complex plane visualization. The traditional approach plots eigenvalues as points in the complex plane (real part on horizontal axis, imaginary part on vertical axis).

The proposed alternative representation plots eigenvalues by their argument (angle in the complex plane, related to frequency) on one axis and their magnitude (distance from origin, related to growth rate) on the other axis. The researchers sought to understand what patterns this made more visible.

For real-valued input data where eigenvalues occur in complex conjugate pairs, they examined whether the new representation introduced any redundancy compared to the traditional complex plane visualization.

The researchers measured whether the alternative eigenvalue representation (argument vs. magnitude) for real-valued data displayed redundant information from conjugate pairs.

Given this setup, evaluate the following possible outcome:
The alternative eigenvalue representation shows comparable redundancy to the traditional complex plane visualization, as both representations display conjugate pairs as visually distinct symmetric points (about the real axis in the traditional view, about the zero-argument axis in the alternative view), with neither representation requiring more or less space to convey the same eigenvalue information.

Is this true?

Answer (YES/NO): NO